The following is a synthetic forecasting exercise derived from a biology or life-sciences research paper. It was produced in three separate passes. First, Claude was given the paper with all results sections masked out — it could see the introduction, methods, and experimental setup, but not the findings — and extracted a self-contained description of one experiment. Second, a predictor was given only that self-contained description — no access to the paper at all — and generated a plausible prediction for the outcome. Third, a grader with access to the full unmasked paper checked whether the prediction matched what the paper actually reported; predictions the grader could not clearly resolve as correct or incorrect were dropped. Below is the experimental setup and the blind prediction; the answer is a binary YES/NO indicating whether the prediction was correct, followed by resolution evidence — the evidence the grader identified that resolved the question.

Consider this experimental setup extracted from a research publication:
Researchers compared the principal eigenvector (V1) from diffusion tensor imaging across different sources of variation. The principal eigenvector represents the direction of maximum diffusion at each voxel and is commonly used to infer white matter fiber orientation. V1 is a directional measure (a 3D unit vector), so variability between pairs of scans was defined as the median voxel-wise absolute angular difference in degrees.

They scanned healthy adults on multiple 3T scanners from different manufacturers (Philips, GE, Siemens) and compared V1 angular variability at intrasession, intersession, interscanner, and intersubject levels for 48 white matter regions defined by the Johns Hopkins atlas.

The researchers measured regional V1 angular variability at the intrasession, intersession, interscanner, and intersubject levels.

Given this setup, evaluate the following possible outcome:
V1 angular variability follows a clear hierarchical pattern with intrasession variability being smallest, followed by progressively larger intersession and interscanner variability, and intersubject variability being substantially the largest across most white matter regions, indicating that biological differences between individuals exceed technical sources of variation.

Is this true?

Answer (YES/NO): NO